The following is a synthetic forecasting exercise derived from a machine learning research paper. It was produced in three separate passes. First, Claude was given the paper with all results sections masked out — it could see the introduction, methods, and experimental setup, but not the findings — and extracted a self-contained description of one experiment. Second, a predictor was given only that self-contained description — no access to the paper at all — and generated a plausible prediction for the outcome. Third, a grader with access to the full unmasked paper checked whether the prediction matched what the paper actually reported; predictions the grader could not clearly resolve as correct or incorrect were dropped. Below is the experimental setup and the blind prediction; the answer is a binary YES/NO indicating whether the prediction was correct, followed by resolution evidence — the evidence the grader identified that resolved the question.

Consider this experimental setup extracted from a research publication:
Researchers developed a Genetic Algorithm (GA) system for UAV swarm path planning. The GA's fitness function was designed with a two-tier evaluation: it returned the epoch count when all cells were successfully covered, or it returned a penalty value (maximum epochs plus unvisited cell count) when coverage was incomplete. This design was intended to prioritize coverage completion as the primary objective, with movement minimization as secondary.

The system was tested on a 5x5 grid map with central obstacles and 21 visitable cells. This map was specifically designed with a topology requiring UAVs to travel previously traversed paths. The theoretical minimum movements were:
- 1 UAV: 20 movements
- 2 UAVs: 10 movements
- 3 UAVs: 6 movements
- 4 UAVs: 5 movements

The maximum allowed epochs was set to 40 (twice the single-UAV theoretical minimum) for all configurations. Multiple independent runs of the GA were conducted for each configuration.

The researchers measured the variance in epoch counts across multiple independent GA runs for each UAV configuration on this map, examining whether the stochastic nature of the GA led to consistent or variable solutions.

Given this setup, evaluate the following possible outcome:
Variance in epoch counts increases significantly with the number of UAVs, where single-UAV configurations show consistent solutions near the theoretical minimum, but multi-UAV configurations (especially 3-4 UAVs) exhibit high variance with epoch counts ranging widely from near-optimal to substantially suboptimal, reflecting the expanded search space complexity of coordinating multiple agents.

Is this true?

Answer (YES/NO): NO